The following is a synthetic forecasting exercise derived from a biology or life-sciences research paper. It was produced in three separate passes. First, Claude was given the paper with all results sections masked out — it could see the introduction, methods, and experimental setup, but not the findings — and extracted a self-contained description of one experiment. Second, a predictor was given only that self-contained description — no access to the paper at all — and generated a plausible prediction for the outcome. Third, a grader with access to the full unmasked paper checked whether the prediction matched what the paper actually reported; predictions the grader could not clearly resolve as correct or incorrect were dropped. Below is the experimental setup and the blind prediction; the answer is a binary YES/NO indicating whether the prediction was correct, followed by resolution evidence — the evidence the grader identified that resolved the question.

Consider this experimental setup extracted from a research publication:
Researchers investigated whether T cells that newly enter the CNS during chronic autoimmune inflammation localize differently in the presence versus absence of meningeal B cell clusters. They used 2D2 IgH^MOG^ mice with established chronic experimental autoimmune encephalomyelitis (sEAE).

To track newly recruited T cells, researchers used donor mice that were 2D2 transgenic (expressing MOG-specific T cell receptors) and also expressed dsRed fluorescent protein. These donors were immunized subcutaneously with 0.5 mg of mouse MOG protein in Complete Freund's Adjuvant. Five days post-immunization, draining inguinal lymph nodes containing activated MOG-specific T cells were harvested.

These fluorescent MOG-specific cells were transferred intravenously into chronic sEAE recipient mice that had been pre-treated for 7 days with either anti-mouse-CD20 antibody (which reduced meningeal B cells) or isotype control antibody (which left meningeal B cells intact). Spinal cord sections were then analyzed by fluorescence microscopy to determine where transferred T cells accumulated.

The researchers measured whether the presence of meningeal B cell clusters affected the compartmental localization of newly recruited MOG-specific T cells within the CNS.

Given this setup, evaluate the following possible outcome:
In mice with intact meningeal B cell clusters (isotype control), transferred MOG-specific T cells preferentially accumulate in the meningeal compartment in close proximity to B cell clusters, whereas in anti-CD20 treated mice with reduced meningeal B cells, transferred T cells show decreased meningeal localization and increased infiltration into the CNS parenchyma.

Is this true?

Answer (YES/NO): NO